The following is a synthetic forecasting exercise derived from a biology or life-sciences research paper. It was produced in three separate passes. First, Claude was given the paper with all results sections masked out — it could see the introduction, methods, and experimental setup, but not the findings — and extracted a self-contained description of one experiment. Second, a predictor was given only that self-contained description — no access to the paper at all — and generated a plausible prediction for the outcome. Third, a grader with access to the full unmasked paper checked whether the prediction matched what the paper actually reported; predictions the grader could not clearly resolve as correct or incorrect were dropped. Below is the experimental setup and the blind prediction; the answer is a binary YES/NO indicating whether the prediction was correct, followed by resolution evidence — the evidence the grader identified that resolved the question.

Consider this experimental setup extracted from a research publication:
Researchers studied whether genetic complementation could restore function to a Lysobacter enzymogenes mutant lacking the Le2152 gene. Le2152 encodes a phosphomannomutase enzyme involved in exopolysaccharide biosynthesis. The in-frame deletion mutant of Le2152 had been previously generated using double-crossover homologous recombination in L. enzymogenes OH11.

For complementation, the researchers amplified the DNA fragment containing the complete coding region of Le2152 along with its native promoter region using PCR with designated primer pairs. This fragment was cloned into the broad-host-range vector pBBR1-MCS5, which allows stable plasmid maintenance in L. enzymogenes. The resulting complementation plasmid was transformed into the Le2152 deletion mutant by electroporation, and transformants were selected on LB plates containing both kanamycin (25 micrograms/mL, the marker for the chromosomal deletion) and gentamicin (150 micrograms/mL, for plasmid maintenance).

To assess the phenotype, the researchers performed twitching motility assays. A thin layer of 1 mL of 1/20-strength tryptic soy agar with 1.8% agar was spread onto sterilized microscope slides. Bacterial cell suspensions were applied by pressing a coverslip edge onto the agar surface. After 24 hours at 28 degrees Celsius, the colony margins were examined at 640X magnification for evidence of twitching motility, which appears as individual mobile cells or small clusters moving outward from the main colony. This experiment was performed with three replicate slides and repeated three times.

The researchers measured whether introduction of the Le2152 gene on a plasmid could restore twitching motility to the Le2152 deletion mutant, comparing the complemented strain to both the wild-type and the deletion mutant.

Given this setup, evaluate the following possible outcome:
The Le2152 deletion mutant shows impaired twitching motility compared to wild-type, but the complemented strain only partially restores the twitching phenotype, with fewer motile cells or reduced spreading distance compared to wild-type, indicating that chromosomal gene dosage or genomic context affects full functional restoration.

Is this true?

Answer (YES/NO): NO